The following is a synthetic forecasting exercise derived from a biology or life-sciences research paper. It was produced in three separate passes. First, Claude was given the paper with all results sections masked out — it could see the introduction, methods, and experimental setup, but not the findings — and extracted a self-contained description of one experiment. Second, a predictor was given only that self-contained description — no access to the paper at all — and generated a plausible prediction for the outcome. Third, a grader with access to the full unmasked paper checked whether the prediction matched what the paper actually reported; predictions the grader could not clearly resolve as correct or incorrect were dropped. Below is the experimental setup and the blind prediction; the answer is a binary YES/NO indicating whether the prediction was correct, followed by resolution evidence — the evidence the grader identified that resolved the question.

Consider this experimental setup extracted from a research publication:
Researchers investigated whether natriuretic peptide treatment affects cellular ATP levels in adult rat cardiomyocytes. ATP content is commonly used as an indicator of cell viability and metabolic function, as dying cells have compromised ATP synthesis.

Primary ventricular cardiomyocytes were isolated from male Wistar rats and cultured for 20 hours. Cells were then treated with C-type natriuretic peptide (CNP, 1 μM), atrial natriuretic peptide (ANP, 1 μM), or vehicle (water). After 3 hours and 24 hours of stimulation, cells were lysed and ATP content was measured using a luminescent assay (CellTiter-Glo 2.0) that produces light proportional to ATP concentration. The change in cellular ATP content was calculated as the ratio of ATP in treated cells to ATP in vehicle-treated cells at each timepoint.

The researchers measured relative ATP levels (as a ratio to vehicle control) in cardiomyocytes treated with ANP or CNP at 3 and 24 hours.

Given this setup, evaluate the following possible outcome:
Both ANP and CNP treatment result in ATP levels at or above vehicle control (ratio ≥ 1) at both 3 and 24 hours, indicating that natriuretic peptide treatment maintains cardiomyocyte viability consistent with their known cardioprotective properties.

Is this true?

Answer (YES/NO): YES